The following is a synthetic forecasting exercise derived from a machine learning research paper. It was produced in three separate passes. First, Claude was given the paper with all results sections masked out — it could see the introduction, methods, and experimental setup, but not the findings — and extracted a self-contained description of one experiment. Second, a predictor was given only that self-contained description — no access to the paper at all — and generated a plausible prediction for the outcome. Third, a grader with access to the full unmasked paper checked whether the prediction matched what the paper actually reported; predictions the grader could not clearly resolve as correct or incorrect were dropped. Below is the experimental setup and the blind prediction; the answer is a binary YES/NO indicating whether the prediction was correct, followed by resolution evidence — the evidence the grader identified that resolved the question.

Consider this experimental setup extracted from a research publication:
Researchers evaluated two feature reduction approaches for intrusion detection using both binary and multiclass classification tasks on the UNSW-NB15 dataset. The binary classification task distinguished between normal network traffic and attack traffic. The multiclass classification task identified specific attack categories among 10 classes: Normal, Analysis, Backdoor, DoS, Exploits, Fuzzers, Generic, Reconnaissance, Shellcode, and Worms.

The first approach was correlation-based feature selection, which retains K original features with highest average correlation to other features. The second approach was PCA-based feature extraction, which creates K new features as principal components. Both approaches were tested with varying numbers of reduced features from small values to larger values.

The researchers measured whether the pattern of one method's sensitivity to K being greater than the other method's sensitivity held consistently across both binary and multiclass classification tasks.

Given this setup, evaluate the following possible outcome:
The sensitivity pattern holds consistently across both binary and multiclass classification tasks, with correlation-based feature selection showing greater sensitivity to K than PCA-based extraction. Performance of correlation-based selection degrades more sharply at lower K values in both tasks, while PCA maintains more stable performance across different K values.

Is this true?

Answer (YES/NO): YES